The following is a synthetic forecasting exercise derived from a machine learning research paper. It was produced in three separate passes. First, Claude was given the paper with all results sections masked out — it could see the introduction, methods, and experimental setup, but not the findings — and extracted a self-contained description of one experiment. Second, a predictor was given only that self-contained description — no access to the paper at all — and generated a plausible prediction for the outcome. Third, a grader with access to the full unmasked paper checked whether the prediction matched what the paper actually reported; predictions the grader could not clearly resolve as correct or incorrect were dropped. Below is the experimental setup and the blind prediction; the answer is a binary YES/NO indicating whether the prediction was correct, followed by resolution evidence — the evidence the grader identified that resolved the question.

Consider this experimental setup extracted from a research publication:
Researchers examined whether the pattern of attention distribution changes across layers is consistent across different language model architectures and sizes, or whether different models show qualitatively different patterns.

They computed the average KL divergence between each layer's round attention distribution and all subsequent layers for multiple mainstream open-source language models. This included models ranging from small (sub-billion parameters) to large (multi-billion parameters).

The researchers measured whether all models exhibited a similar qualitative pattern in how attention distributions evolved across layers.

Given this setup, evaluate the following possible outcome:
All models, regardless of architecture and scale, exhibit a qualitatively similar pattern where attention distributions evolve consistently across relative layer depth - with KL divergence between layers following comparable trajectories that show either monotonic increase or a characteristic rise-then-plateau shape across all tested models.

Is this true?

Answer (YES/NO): NO